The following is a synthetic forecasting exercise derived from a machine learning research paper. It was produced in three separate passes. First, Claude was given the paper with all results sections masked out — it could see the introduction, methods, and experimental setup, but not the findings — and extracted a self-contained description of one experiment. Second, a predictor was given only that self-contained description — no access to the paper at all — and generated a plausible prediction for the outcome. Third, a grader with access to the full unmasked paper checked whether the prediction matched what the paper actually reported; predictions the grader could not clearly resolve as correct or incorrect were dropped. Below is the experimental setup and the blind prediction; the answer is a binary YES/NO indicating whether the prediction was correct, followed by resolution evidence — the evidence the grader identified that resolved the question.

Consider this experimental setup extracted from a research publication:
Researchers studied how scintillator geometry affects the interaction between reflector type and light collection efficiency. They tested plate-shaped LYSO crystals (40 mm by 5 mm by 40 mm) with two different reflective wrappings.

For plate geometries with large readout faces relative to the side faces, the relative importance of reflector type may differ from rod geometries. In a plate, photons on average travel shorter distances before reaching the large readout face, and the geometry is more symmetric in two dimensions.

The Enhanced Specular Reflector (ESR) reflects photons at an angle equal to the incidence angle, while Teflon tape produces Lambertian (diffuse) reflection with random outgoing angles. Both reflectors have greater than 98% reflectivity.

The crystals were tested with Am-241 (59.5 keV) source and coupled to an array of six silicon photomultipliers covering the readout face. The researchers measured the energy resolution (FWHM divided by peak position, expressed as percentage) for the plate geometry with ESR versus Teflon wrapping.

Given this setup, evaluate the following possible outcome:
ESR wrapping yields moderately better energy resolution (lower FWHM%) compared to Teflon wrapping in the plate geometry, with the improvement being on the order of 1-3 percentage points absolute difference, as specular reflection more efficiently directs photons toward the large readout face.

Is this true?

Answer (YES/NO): NO